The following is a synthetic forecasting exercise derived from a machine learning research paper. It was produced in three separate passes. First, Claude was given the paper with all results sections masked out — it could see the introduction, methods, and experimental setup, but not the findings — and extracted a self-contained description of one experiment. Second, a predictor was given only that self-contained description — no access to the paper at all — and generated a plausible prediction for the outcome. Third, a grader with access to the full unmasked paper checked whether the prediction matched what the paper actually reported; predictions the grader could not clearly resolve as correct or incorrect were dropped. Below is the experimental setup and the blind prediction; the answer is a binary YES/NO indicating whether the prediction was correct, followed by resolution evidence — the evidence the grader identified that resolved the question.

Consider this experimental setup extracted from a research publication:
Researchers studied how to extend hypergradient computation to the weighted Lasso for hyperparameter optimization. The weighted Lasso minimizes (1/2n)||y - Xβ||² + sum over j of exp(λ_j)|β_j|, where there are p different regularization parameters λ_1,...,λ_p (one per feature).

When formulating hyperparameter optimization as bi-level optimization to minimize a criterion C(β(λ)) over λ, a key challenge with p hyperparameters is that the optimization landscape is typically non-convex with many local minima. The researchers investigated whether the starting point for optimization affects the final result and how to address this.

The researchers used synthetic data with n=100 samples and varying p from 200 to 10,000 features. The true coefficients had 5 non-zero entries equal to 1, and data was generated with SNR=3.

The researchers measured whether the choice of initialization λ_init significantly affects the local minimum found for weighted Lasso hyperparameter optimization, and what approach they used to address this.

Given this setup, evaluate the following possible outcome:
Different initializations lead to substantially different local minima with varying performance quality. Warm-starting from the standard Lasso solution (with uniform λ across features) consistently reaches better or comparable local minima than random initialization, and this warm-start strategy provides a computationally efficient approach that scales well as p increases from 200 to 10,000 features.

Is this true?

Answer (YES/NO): NO